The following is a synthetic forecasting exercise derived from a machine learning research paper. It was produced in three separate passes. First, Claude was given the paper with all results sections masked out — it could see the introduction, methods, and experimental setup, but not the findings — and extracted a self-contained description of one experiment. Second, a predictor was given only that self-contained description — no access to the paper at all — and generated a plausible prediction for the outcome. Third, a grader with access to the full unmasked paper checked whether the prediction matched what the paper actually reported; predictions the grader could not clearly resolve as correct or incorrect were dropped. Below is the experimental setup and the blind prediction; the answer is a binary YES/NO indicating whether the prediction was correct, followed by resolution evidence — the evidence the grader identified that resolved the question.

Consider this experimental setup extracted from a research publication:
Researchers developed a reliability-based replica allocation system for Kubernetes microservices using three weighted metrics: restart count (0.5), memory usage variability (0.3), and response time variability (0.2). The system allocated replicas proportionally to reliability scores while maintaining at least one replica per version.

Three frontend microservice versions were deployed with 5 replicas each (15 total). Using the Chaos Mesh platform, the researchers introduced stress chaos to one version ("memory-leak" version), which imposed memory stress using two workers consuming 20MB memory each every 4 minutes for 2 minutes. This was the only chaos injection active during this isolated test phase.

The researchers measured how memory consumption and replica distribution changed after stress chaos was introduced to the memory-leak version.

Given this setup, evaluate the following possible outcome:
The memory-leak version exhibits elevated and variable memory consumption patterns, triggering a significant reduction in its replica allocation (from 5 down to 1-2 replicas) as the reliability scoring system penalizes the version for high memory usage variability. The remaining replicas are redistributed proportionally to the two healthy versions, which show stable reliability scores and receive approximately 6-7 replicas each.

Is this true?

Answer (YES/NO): NO